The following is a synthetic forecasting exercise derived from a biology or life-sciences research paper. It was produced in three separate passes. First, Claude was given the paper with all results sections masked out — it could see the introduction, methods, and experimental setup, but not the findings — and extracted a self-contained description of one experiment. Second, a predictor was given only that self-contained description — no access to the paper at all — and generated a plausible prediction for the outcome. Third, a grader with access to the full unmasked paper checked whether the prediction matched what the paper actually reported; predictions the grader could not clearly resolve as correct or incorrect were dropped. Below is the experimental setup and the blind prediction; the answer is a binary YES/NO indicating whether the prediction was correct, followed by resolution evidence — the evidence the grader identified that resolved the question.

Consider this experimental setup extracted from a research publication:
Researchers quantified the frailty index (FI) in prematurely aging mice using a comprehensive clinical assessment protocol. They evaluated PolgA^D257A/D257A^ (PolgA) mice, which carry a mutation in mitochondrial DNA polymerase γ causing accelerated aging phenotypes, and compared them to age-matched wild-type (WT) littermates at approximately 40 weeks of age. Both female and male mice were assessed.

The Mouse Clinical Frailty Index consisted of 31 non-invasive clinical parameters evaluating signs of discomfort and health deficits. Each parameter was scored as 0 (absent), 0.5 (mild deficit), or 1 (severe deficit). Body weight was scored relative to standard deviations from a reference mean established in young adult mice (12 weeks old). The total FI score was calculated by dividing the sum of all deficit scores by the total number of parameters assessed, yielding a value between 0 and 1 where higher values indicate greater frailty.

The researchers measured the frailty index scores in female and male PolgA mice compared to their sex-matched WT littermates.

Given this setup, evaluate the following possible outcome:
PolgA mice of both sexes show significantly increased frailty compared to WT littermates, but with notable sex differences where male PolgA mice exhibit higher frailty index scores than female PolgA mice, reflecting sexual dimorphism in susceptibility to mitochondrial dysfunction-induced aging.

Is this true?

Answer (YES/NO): NO